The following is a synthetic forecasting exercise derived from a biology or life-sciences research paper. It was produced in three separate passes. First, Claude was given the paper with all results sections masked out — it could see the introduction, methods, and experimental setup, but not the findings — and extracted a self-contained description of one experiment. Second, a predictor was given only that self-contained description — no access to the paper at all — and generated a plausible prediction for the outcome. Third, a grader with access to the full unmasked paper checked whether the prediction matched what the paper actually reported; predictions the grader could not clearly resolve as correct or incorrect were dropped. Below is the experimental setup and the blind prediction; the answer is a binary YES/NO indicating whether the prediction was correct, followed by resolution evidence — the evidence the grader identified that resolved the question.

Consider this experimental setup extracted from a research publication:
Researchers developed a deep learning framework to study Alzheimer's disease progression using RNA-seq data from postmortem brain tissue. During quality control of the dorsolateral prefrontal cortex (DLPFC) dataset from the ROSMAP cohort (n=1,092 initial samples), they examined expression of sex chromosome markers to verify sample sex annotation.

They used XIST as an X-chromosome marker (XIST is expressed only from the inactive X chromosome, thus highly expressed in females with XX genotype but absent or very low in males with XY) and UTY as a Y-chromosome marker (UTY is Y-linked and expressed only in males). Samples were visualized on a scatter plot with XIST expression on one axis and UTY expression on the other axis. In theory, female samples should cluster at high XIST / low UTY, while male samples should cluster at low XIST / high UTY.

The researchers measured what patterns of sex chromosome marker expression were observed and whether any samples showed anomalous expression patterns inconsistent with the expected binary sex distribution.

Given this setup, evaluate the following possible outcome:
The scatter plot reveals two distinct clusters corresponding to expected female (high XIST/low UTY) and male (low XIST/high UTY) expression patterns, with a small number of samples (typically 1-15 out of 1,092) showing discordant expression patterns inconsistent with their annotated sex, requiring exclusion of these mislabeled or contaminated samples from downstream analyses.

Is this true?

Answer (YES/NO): YES